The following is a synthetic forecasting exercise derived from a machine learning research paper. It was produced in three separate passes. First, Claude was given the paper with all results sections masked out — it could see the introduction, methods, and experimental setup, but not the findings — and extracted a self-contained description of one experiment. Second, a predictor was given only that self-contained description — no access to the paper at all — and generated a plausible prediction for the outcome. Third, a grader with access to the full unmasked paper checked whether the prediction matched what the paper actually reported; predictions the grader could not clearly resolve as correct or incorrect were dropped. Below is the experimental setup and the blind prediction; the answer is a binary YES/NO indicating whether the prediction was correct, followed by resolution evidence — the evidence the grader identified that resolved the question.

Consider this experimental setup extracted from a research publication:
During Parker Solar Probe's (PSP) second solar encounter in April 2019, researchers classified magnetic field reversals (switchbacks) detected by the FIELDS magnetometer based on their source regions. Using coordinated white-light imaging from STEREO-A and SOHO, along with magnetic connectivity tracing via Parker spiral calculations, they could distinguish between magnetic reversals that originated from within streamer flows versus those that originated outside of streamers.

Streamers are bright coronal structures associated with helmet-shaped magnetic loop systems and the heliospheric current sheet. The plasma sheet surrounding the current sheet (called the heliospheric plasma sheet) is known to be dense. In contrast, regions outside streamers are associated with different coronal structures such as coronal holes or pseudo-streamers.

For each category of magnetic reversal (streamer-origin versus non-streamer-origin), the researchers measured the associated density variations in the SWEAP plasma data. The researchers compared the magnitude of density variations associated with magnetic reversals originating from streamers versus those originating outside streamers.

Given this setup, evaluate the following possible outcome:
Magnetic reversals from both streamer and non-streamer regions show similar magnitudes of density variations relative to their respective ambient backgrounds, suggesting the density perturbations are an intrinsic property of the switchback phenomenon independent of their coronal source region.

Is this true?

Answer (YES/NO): NO